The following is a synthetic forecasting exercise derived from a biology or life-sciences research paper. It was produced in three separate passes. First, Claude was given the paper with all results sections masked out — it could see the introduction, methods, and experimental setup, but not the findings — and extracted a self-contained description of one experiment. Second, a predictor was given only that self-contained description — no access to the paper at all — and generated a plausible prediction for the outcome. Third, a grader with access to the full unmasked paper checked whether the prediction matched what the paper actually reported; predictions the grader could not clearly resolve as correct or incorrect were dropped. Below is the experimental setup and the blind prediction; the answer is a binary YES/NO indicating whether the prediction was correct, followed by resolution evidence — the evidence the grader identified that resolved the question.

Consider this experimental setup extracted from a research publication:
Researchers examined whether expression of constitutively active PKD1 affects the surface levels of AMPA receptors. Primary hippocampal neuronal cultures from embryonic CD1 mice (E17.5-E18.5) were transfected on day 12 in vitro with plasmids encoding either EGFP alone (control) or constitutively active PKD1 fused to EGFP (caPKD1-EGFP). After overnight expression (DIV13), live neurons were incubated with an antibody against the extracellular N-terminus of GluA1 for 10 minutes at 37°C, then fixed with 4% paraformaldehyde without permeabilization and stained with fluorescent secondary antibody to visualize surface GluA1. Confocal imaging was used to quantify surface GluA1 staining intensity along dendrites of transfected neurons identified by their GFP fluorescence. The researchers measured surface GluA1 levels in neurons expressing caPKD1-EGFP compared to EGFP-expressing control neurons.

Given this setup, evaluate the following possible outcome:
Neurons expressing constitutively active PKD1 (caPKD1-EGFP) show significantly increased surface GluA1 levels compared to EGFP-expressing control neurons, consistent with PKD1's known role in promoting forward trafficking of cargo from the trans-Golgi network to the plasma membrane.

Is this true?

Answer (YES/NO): NO